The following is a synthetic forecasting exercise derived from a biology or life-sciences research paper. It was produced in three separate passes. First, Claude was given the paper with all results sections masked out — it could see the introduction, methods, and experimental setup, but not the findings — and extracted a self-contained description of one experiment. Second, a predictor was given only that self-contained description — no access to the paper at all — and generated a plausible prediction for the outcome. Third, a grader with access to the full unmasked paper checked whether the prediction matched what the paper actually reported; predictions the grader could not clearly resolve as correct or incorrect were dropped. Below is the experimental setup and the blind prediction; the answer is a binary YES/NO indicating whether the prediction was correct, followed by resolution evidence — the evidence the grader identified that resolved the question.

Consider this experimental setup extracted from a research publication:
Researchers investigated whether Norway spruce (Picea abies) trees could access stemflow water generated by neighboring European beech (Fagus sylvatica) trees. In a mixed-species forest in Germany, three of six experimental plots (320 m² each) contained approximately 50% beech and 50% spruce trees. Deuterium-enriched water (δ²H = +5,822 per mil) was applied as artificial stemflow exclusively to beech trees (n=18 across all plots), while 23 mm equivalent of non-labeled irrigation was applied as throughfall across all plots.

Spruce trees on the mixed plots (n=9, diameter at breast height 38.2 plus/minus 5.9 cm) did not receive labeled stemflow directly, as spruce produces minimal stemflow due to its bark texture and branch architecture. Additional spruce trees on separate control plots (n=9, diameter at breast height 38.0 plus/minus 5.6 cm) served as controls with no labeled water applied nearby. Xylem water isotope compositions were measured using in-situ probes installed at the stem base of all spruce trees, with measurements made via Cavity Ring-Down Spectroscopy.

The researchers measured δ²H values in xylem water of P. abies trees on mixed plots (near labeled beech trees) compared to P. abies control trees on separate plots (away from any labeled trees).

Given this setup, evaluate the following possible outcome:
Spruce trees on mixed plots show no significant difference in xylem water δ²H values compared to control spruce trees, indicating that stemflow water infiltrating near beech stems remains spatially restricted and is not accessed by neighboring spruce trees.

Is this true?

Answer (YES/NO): YES